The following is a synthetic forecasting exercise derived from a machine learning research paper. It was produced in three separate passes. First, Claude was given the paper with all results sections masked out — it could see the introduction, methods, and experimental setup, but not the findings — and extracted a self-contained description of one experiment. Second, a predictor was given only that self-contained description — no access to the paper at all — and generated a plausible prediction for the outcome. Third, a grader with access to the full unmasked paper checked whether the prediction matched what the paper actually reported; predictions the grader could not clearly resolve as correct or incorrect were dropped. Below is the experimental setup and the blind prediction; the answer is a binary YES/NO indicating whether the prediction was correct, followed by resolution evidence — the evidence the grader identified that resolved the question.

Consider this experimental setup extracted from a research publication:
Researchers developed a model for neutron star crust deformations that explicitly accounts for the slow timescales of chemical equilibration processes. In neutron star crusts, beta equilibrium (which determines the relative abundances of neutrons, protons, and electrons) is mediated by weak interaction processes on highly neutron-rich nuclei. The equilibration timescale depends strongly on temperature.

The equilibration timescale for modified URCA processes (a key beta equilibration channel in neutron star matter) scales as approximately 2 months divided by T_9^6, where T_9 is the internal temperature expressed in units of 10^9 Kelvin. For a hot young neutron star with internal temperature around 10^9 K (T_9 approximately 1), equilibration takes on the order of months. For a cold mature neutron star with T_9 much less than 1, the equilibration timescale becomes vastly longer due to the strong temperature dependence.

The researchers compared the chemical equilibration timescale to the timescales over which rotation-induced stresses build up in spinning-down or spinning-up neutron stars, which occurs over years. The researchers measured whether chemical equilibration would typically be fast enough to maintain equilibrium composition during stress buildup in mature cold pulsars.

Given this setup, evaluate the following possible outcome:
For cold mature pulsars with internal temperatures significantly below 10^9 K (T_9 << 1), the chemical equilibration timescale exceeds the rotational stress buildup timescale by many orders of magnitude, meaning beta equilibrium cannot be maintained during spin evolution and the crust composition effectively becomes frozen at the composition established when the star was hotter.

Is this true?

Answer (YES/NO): YES